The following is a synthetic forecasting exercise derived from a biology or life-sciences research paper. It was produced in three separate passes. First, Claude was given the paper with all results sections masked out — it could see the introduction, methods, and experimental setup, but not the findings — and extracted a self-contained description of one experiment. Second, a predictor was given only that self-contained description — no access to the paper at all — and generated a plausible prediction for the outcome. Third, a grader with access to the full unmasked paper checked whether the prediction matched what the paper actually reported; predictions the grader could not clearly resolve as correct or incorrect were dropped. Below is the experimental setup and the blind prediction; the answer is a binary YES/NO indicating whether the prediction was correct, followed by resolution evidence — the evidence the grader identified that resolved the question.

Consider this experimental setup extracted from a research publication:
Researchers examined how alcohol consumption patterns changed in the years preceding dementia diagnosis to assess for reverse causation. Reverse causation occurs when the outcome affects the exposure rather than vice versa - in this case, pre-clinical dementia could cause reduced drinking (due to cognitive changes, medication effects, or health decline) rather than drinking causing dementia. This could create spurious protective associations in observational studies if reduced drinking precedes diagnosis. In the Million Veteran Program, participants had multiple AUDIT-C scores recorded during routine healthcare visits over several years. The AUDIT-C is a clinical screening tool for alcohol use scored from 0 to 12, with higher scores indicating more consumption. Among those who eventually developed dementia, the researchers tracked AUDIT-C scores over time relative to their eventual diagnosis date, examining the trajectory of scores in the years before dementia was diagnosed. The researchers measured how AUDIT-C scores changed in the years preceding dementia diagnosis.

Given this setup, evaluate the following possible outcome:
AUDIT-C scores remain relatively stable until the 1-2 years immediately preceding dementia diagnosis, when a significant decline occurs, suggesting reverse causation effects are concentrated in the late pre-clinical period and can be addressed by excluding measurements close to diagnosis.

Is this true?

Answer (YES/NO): NO